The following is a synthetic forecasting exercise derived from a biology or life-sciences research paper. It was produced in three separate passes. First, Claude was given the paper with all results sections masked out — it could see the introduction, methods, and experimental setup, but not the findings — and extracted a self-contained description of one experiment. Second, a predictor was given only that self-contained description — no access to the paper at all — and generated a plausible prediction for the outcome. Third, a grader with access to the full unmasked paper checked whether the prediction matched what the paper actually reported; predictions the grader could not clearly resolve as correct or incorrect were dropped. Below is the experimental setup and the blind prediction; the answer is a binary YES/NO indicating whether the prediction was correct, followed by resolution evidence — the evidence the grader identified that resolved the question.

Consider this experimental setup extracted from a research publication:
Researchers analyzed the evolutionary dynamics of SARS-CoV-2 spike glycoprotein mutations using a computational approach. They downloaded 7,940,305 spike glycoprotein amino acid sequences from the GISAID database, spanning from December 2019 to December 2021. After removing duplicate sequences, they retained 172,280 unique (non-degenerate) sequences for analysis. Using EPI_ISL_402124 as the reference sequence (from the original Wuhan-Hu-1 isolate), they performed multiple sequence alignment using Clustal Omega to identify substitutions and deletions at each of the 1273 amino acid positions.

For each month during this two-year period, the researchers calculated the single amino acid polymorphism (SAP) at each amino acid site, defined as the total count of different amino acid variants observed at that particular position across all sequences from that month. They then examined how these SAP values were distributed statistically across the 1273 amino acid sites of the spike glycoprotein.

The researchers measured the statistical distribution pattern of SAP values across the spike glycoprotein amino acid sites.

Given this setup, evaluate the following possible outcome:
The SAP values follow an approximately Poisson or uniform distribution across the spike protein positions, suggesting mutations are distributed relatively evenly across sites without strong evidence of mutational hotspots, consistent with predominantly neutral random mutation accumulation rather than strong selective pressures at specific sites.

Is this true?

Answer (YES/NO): NO